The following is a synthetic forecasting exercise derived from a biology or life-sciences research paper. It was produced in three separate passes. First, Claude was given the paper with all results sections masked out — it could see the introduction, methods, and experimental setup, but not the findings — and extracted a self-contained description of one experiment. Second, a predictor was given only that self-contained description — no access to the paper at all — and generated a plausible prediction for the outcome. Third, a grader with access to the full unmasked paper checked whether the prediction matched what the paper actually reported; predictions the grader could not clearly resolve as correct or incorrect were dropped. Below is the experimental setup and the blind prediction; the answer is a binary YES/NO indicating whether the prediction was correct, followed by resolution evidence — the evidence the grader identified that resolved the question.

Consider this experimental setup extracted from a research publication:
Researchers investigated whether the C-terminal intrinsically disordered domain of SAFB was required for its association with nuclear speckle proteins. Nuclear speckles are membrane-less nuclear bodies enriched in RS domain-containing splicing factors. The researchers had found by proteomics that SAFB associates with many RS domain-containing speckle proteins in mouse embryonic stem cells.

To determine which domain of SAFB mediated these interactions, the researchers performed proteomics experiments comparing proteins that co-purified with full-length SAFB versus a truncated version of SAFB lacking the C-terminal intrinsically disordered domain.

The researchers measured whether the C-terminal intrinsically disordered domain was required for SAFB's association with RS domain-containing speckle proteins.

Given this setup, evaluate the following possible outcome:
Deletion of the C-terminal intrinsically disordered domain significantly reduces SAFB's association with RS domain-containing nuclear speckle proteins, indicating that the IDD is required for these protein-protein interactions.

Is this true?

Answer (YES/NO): YES